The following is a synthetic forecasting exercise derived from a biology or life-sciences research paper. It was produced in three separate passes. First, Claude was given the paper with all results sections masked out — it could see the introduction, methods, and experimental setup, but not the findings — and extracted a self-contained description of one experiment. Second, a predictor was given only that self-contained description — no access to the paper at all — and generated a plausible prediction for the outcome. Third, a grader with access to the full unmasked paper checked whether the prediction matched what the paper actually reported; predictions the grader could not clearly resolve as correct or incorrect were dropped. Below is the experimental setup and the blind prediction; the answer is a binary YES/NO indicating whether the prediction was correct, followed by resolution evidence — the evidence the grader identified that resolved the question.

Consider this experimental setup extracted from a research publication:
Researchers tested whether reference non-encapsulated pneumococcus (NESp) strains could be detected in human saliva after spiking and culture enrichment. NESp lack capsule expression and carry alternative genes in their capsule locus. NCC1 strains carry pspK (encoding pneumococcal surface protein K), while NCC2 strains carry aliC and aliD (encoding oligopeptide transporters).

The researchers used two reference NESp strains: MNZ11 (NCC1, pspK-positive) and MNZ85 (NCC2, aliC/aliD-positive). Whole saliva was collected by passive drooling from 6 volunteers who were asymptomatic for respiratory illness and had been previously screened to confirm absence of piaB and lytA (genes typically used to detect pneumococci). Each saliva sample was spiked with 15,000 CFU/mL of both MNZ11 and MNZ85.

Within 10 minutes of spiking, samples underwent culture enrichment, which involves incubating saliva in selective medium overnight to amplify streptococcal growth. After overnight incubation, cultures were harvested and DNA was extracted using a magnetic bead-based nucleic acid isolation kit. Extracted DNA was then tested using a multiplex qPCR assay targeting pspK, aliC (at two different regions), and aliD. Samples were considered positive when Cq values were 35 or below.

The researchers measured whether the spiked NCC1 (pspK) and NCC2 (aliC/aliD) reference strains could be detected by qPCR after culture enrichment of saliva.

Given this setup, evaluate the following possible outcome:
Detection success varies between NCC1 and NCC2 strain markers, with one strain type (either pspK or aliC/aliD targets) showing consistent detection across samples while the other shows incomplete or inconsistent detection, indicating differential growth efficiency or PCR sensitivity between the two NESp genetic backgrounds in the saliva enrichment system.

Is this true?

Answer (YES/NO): NO